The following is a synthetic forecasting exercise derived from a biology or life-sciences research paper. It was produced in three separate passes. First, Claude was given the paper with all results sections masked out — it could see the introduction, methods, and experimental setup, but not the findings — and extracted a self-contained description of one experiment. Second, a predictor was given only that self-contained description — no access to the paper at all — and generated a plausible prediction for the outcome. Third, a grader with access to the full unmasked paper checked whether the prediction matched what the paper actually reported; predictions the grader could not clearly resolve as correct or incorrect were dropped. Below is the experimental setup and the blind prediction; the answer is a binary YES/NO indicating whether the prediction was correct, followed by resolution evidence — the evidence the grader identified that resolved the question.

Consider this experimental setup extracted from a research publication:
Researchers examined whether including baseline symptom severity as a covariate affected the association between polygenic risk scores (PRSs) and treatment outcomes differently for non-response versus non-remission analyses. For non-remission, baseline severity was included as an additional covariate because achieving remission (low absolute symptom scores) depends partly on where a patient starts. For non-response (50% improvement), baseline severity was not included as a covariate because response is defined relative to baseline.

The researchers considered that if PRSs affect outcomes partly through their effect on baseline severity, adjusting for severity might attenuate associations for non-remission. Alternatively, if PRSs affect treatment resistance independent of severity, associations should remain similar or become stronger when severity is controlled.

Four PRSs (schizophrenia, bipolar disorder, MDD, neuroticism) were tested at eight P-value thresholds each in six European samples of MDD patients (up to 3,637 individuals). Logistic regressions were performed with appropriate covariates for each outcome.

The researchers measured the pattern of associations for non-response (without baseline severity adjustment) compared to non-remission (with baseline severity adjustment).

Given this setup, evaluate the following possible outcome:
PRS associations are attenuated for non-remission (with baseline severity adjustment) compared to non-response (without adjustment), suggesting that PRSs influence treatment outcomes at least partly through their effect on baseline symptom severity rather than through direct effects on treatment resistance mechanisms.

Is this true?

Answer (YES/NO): NO